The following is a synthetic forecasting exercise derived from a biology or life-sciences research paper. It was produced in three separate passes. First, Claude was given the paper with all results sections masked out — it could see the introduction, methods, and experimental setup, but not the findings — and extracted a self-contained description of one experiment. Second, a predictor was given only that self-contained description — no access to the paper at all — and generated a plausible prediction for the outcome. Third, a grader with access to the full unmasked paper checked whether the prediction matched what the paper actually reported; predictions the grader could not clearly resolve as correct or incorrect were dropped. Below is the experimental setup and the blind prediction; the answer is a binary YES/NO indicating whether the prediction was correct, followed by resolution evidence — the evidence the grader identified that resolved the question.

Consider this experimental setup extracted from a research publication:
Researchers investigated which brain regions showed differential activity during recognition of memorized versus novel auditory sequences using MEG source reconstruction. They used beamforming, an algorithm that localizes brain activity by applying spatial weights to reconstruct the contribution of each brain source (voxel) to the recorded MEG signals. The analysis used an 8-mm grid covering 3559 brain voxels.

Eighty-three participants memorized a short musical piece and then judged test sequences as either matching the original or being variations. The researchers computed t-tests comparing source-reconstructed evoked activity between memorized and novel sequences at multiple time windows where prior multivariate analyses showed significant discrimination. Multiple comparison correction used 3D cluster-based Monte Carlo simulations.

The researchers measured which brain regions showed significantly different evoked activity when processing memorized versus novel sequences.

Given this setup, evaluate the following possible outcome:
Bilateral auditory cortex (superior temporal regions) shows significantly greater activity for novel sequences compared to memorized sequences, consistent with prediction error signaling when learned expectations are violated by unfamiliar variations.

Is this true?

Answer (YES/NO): NO